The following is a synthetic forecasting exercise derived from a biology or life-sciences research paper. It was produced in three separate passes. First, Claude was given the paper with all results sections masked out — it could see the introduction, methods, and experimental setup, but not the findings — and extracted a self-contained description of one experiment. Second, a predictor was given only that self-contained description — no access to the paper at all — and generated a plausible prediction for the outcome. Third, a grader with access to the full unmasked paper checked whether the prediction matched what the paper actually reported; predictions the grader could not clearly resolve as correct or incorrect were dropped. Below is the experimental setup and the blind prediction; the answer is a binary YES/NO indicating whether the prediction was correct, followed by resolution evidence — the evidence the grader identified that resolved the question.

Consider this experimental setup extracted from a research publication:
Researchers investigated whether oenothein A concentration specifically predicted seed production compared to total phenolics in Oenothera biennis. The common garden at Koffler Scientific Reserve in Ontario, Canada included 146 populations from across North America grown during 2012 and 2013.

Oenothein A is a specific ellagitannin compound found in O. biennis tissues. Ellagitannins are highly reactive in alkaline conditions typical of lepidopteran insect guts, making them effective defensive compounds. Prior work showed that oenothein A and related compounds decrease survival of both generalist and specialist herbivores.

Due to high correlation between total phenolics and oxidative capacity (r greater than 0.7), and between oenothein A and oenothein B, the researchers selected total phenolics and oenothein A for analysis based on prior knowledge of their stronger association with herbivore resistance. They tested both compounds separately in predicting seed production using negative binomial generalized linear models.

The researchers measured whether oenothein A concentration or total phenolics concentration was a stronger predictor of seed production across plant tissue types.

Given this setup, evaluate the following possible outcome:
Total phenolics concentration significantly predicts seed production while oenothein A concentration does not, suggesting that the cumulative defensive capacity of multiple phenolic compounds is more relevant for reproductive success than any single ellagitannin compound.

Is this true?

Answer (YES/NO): NO